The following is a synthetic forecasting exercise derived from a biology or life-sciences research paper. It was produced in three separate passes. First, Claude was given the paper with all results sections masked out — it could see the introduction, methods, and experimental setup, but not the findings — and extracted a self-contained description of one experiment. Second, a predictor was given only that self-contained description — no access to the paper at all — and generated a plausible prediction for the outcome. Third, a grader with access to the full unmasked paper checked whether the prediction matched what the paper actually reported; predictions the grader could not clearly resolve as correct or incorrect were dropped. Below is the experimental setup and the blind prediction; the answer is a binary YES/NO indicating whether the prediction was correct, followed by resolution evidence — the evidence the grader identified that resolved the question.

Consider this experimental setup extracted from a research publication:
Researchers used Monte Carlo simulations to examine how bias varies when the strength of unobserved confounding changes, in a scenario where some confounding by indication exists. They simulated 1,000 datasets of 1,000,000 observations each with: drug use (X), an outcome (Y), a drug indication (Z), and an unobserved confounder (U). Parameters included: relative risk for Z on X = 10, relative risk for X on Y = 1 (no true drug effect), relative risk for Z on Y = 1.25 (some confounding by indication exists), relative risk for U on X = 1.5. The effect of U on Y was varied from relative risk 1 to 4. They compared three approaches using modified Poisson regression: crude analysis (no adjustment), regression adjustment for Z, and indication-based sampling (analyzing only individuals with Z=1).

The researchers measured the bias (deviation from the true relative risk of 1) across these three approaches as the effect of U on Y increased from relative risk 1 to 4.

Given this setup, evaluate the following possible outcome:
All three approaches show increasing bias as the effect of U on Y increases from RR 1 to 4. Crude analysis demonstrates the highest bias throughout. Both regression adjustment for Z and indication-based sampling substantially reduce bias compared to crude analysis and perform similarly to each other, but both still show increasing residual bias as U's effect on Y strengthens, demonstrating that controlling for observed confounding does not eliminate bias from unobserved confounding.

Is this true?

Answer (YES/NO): NO